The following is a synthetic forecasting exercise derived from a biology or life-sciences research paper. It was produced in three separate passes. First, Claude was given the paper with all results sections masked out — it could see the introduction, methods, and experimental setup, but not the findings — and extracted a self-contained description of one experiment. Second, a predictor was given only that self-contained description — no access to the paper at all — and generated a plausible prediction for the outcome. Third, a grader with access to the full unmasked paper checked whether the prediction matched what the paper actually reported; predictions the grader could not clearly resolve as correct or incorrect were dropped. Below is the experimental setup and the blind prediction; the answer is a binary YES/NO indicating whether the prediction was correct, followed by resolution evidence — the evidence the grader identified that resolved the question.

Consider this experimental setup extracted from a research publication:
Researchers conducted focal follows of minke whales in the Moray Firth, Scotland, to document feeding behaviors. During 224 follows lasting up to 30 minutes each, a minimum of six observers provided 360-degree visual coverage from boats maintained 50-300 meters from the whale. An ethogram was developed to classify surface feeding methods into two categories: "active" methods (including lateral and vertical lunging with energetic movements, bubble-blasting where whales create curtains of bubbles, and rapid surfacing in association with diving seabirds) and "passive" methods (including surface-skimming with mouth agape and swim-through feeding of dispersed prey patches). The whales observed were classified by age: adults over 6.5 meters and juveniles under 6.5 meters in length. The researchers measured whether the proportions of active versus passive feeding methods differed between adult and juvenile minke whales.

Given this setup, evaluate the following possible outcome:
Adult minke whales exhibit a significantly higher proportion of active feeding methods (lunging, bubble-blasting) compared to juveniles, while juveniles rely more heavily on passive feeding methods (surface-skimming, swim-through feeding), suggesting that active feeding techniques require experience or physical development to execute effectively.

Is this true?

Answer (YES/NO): YES